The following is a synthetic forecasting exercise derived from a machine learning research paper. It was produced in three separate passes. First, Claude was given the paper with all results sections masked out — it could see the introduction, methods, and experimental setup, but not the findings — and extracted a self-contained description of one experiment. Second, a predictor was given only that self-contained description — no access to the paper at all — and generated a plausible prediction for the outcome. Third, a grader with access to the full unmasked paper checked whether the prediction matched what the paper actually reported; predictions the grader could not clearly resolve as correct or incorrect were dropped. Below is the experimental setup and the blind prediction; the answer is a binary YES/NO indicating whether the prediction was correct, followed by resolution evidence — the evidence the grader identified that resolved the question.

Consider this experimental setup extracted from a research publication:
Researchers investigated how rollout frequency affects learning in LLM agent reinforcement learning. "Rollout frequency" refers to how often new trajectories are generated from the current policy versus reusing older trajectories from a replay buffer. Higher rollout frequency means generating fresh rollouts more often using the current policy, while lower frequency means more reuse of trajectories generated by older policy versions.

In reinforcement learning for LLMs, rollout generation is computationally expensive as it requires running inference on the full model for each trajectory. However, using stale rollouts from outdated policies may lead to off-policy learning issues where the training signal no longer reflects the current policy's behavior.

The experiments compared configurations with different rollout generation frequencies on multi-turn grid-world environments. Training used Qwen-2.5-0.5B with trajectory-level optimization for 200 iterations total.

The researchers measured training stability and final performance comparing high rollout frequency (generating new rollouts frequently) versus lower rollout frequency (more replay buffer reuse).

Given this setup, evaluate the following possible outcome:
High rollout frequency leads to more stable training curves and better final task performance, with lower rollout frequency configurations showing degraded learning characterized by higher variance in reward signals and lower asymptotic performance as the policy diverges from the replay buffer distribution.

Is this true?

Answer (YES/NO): NO